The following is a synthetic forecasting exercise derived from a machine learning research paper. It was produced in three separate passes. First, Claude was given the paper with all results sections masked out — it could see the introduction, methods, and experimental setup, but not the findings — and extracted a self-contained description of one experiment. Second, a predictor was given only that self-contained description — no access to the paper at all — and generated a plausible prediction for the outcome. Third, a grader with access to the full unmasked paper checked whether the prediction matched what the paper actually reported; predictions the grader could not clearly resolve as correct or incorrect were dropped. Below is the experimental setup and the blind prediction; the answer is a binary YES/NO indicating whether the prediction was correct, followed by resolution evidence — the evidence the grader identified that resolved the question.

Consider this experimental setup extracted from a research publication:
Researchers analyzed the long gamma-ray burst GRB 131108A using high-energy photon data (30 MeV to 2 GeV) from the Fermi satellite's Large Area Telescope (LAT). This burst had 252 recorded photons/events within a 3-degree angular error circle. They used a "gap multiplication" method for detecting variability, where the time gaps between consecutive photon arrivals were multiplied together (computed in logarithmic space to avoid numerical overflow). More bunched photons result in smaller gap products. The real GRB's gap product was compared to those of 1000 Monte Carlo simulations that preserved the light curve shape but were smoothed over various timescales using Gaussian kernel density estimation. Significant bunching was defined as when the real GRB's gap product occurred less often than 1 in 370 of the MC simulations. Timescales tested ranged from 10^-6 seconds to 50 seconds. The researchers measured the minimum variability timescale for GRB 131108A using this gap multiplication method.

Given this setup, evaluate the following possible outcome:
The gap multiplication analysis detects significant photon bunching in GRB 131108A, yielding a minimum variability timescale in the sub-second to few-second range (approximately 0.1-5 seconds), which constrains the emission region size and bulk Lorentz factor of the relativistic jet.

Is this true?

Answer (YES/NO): NO